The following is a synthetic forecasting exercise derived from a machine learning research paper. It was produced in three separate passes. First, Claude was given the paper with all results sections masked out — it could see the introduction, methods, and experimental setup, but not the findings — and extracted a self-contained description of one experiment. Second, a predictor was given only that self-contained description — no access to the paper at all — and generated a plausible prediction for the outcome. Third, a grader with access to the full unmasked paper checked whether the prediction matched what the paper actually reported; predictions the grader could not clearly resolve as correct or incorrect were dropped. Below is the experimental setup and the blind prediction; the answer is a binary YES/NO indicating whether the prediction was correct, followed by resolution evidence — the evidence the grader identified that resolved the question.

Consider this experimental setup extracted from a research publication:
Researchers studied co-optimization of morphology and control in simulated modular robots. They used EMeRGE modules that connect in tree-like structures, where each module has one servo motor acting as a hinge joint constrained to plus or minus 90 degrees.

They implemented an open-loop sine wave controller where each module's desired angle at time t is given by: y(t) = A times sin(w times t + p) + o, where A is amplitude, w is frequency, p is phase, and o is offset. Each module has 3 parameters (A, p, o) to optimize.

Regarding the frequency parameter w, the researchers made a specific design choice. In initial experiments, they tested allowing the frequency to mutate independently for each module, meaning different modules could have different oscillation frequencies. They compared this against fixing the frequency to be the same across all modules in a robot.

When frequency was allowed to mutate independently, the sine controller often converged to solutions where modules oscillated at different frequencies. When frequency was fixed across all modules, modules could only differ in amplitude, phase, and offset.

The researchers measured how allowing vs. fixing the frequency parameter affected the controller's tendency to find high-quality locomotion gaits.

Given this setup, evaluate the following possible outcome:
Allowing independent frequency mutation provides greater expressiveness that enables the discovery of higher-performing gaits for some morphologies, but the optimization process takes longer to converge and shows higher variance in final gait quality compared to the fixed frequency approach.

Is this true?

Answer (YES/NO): NO